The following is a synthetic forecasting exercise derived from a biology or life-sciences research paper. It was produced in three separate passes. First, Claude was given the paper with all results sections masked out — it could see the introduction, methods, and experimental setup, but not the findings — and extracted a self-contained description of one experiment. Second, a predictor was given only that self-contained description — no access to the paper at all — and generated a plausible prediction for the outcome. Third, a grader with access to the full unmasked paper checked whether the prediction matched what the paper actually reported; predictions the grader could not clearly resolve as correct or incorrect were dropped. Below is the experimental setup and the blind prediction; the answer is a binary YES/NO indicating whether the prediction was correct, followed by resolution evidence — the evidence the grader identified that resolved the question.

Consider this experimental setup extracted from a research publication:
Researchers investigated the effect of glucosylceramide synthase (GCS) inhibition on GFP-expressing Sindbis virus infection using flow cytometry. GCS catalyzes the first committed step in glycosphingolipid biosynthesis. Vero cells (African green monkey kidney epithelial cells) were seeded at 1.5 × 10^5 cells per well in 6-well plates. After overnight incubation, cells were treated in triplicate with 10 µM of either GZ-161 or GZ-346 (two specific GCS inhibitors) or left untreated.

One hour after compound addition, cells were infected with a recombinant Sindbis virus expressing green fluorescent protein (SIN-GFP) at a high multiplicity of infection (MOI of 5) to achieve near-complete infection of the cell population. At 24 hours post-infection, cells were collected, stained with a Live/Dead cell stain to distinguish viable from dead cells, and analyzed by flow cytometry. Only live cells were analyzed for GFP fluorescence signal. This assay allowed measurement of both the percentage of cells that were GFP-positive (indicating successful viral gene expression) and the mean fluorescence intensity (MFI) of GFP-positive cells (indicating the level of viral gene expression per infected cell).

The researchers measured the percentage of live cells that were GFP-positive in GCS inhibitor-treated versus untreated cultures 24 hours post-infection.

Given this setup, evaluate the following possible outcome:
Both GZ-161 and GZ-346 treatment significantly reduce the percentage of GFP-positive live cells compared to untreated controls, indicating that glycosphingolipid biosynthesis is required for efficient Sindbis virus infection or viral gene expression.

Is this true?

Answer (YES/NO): YES